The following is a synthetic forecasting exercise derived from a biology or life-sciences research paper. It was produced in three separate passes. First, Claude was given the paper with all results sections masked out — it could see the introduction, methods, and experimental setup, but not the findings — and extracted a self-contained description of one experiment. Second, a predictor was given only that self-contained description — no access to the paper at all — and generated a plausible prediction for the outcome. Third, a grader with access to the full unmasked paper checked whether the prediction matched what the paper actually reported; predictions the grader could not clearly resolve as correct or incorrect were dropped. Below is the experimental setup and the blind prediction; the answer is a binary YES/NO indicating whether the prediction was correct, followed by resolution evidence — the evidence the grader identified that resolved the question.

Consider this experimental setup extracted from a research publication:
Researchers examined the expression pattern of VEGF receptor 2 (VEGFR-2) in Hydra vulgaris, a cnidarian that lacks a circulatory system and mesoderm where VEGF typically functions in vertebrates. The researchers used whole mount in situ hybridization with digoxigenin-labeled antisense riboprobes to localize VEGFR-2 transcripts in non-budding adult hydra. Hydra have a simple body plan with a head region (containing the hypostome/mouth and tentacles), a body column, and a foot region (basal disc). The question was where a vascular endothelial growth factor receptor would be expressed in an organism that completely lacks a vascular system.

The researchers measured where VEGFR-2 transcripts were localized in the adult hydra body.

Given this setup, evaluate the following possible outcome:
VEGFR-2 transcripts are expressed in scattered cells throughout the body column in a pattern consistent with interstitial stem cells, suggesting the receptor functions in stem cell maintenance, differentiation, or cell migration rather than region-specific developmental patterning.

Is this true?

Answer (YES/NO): NO